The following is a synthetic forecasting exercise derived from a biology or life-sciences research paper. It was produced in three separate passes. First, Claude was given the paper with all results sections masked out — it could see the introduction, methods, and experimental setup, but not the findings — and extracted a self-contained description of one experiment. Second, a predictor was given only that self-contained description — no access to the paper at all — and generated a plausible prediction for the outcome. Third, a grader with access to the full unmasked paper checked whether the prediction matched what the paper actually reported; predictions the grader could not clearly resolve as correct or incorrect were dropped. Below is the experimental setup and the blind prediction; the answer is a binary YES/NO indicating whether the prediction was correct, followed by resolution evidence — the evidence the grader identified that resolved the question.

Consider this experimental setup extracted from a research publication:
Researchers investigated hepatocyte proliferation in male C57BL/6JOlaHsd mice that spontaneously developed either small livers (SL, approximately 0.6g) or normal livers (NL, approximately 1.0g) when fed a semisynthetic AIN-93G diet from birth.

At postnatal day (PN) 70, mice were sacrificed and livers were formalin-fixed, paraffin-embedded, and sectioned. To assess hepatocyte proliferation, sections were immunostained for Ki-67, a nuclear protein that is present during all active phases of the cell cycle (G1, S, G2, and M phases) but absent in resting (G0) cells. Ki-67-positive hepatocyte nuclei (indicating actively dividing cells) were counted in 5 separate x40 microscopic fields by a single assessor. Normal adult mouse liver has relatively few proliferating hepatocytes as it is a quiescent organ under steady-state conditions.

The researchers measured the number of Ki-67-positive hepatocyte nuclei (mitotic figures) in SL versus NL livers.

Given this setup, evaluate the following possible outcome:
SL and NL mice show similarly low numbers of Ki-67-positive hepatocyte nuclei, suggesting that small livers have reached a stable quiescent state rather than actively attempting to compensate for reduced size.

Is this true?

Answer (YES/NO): NO